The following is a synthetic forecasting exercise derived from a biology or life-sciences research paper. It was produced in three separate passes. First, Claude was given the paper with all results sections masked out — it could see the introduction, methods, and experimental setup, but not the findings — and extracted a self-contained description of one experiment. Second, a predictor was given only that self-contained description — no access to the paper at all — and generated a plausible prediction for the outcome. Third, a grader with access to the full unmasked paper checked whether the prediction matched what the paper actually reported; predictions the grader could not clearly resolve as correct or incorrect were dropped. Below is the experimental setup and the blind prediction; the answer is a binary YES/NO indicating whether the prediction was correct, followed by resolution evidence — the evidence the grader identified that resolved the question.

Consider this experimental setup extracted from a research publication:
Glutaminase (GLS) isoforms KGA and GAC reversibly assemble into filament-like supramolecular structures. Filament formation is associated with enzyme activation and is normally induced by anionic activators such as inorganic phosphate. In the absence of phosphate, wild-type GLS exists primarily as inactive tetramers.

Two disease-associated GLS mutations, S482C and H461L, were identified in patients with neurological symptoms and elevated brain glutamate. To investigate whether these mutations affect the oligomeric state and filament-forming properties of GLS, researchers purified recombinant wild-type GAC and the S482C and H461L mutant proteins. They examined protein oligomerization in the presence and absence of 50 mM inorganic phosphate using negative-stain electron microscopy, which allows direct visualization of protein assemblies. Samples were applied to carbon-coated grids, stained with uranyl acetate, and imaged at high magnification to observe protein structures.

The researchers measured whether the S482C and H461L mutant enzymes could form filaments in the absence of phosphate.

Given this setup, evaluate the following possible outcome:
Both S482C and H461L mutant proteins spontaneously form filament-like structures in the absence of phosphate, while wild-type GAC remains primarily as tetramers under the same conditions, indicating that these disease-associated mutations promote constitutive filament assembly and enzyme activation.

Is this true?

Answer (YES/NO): YES